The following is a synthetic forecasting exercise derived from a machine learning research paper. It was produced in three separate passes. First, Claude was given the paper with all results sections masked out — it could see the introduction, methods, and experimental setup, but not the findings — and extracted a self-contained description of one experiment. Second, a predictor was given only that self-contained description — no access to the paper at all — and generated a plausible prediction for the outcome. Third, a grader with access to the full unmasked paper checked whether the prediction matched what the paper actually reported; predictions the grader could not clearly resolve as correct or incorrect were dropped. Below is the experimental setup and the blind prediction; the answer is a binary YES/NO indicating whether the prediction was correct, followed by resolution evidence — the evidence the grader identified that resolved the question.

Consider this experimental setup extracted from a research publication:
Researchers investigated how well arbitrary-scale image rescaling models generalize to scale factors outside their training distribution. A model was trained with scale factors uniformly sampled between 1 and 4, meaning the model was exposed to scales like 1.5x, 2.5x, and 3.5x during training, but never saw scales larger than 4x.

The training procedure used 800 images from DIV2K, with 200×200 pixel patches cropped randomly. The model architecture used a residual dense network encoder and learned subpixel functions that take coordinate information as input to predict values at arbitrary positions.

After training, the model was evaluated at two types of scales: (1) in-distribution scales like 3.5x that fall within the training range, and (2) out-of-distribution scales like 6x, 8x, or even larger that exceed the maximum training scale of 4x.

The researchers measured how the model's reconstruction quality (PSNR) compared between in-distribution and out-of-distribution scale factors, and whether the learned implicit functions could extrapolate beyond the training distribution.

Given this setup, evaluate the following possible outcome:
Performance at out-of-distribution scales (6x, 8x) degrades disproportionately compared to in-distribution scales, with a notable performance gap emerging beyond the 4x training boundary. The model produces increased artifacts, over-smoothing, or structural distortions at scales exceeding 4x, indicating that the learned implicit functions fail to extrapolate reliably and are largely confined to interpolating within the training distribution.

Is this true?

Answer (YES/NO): NO